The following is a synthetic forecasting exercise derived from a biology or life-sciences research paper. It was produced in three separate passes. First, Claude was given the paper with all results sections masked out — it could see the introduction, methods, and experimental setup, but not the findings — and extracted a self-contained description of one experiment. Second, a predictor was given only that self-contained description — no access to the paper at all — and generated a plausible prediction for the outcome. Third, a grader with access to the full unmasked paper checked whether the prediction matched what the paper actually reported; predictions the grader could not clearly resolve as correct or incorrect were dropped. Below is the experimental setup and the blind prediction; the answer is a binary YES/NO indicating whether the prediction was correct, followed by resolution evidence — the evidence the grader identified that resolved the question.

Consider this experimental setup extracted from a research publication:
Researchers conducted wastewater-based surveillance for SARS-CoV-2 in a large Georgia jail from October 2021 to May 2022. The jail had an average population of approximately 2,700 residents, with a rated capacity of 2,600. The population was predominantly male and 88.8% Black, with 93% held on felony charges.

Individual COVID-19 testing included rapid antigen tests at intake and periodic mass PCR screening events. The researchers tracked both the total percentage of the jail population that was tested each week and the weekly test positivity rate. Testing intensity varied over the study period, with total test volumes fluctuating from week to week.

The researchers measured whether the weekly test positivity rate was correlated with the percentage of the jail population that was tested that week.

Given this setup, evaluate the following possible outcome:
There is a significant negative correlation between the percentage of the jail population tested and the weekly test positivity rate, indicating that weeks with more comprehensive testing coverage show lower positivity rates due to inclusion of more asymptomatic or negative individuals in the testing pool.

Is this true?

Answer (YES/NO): NO